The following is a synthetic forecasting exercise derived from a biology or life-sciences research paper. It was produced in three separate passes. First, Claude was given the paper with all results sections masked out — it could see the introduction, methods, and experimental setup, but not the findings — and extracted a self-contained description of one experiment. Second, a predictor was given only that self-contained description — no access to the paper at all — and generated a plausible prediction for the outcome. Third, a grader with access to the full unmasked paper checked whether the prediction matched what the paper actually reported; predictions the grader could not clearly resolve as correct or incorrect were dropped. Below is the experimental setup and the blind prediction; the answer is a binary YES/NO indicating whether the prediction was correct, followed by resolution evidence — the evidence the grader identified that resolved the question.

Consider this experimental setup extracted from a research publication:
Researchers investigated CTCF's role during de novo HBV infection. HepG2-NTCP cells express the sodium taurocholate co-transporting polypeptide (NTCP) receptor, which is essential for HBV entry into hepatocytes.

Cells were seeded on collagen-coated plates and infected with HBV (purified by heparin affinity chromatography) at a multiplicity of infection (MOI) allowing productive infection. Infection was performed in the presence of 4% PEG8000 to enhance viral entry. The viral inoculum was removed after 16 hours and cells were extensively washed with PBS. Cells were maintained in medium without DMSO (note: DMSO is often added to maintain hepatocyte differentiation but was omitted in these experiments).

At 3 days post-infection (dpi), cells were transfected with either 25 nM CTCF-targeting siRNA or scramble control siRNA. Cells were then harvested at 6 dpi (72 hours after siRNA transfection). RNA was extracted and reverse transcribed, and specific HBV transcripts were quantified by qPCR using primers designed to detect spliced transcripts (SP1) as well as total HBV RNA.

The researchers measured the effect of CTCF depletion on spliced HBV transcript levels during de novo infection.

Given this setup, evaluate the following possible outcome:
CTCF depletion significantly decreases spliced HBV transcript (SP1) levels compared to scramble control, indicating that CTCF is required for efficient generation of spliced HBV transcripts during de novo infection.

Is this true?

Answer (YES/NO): NO